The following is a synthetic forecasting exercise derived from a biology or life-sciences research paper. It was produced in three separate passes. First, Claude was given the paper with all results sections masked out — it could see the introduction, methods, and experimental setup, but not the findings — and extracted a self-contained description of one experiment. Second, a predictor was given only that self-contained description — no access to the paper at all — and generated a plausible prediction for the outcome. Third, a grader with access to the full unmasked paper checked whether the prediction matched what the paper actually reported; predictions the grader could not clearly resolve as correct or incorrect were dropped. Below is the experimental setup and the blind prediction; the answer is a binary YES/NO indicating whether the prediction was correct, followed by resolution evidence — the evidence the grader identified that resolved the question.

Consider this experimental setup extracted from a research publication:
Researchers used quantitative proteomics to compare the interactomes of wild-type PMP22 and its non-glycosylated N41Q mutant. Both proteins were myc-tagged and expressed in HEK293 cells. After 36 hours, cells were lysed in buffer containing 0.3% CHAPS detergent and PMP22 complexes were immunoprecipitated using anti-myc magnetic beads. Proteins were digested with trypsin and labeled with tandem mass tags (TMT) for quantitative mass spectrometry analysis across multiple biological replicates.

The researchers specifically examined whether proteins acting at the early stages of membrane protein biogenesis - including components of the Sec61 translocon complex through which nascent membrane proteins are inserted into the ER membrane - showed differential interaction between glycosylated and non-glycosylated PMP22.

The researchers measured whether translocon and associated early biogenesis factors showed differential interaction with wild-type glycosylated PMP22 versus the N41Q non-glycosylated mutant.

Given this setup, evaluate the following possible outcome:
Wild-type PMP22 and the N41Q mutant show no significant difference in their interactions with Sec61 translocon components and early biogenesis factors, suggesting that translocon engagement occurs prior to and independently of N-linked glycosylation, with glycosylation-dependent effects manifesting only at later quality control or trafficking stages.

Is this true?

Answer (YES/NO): YES